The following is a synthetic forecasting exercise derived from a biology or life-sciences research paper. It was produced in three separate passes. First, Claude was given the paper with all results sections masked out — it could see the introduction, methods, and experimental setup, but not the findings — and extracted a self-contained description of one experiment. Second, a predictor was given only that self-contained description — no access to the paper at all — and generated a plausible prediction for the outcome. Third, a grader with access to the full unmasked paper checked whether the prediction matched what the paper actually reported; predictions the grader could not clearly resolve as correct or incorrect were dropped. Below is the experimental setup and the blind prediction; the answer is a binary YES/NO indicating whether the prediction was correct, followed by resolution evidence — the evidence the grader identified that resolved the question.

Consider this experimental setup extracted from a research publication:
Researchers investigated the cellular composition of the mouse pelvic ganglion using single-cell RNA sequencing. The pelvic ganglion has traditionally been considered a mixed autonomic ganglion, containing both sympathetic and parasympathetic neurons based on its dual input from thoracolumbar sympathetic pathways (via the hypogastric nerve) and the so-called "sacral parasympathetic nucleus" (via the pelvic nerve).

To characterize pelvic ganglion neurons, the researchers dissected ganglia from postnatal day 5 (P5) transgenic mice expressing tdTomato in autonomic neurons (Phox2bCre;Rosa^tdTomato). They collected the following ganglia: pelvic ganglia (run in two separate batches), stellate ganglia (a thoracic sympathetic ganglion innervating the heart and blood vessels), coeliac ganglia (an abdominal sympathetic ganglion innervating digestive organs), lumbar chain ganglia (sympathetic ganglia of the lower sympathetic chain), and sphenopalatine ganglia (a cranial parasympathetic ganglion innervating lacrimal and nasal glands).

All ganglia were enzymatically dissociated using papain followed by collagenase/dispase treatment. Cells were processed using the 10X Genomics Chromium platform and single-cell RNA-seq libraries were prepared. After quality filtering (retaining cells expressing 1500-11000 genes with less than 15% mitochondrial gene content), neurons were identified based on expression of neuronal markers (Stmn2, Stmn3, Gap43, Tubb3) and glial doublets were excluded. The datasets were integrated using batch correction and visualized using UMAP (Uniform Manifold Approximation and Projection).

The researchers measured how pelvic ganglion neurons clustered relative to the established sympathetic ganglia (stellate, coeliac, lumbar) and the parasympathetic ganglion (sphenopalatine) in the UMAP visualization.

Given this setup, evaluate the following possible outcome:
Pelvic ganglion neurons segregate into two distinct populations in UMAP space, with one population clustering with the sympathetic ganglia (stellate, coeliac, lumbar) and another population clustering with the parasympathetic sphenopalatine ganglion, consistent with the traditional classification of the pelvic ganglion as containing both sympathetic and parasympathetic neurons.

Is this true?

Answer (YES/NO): NO